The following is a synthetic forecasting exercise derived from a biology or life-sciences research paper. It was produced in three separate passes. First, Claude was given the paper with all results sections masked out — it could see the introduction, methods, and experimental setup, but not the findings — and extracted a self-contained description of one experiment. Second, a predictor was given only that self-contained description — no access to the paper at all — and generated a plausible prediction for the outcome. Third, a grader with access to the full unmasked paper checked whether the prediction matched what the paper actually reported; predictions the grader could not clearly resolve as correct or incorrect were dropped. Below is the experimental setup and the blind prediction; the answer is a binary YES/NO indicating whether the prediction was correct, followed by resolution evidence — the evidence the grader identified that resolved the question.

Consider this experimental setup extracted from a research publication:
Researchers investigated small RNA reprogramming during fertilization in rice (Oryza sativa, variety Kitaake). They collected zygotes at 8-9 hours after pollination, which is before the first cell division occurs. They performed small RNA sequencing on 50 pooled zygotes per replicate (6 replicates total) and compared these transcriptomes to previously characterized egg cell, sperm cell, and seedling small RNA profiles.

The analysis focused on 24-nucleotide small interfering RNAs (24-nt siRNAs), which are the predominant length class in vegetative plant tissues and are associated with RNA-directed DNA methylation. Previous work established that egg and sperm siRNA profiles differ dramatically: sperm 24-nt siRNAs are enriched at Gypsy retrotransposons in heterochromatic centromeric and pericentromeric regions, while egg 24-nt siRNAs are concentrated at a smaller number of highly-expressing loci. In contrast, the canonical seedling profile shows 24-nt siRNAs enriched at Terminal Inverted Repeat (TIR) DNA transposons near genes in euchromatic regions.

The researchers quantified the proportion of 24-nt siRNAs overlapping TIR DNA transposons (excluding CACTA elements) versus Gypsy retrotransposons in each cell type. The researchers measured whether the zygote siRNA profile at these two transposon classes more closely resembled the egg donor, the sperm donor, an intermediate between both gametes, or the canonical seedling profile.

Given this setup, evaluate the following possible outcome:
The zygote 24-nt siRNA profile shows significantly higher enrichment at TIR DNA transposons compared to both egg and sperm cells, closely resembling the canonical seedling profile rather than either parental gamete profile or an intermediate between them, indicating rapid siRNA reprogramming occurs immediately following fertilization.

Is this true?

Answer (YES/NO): NO